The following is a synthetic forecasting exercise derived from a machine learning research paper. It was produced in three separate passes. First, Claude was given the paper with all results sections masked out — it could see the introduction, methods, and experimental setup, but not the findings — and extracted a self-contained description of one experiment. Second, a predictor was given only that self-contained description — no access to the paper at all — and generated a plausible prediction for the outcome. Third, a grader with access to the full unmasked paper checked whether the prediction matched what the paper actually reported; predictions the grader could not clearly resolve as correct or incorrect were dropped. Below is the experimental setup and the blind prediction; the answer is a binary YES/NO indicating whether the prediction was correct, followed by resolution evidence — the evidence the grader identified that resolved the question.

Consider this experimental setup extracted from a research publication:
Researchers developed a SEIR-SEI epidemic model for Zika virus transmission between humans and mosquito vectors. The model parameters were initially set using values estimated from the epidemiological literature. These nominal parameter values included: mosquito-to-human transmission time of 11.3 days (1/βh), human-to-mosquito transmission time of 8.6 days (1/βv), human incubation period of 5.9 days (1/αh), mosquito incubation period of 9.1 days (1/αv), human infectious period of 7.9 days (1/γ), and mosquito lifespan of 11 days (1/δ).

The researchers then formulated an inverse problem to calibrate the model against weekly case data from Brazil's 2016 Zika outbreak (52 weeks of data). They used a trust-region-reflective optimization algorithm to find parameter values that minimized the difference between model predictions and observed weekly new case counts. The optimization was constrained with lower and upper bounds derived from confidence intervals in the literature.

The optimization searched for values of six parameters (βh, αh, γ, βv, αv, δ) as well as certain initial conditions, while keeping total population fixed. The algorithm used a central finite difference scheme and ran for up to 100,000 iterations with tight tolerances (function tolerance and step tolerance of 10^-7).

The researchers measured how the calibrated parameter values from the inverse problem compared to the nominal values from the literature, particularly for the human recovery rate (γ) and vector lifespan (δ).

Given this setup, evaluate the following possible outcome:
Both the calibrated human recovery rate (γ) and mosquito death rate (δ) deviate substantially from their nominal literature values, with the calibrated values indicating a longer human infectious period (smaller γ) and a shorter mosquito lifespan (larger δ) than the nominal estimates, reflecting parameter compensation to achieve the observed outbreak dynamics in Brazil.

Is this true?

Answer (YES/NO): NO